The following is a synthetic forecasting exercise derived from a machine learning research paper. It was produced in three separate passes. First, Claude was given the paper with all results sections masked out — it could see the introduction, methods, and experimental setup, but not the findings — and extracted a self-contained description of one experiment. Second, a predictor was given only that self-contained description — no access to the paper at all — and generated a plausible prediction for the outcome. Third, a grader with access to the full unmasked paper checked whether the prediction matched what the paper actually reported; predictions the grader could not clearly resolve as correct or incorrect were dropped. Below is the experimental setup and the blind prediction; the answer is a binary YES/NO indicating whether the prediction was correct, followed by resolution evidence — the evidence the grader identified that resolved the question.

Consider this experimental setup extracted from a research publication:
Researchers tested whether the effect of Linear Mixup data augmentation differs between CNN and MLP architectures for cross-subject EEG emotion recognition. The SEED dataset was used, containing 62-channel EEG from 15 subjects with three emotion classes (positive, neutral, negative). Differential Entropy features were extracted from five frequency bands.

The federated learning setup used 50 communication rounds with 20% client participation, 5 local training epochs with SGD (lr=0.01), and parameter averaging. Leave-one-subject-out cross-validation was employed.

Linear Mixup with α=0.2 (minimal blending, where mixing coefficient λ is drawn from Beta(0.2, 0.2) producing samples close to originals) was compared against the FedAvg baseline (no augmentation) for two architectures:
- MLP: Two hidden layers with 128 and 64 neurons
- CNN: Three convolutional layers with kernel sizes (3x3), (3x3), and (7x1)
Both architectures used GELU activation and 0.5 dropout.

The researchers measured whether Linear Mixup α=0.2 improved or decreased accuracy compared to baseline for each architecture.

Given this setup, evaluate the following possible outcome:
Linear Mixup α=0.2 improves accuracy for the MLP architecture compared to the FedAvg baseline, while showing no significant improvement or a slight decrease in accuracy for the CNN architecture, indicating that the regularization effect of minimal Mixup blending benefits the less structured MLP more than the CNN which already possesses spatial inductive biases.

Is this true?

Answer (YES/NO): NO